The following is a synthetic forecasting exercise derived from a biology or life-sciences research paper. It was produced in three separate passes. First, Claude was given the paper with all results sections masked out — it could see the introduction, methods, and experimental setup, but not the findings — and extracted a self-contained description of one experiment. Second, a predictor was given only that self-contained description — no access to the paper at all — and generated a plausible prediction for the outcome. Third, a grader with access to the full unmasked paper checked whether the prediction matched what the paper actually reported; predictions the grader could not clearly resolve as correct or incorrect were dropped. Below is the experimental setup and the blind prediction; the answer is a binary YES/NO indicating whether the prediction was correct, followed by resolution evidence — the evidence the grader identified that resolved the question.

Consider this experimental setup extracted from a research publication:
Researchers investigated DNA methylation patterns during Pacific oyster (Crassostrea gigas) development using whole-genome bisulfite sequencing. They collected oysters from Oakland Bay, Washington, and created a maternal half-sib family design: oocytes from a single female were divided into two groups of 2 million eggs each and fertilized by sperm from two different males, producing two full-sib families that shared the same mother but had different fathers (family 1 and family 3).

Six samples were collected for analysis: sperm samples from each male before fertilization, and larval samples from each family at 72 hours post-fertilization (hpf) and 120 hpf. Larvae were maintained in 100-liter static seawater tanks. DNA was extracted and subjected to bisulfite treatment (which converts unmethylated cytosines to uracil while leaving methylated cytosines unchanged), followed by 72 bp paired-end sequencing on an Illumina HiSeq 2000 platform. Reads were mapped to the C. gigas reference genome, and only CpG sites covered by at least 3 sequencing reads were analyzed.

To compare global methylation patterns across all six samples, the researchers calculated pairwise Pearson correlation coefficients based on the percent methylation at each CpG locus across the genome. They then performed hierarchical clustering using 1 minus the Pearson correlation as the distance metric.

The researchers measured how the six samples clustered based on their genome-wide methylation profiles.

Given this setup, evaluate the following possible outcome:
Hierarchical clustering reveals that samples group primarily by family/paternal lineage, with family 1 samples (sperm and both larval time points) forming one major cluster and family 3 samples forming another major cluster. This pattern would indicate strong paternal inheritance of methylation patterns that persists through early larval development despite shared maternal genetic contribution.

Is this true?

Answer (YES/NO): YES